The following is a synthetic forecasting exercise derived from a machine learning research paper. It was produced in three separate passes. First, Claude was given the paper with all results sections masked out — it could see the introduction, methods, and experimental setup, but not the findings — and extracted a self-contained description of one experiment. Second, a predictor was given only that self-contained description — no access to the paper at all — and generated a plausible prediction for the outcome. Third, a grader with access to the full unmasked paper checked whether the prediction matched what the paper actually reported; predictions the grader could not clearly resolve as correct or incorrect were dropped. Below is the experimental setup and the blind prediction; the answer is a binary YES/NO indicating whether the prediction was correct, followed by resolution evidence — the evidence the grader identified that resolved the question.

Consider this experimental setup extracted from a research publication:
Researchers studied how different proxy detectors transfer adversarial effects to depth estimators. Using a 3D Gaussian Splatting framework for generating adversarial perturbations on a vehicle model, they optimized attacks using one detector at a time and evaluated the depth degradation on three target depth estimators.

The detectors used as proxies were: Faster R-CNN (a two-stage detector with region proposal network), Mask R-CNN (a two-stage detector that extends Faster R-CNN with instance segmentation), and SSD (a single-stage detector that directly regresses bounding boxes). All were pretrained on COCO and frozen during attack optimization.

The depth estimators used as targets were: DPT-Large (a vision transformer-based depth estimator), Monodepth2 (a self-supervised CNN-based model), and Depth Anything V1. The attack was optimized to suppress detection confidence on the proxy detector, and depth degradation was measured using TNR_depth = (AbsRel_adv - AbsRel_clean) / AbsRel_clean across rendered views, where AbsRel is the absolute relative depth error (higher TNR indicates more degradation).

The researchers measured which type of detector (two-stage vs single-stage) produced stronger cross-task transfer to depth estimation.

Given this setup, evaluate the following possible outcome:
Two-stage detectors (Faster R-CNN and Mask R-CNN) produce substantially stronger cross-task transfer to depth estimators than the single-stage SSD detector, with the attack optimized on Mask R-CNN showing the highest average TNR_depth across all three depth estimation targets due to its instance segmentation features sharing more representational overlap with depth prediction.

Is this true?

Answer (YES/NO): YES